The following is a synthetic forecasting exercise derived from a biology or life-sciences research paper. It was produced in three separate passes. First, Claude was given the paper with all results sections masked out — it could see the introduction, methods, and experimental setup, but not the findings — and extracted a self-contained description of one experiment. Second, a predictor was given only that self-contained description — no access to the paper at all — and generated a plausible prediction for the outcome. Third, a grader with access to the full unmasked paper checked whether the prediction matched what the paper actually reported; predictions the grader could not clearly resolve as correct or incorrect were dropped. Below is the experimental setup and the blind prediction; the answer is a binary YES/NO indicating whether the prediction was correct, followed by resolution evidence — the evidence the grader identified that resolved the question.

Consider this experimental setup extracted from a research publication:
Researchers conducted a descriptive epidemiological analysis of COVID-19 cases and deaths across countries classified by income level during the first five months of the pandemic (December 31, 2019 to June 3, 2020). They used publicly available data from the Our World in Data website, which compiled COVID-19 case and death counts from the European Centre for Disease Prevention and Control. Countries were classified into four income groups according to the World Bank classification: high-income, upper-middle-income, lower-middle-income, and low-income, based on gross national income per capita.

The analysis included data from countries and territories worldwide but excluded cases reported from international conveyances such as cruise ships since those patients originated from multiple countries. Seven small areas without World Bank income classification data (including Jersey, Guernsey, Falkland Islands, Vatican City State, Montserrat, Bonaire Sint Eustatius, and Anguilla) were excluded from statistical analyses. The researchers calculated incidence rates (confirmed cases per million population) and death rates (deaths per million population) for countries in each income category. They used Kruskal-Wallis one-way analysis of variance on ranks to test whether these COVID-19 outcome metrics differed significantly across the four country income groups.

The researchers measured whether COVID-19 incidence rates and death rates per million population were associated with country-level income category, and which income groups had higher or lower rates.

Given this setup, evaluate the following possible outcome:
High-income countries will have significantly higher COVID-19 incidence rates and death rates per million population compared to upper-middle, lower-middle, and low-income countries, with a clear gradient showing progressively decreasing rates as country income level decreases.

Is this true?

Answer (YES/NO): YES